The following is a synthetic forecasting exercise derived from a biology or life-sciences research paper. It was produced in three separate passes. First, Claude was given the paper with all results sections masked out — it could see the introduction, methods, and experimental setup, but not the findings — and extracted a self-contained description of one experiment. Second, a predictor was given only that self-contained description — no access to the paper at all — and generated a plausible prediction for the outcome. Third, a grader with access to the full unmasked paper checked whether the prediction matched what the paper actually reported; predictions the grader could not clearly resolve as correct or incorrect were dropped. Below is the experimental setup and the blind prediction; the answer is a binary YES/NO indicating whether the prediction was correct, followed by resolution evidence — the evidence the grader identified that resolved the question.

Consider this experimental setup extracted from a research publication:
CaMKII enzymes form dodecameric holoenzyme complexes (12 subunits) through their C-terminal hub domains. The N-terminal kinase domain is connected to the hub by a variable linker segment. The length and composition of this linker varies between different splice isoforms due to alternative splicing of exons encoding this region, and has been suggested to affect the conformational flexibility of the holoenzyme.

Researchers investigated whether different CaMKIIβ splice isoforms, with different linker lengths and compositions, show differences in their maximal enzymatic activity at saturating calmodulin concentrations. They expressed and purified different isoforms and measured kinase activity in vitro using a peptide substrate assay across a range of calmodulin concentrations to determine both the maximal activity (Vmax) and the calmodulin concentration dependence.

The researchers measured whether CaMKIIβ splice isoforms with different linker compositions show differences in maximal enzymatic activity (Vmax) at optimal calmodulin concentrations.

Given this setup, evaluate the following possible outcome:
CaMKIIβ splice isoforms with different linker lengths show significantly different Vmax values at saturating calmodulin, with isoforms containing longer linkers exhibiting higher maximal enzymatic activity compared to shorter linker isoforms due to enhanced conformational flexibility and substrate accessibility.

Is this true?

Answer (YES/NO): NO